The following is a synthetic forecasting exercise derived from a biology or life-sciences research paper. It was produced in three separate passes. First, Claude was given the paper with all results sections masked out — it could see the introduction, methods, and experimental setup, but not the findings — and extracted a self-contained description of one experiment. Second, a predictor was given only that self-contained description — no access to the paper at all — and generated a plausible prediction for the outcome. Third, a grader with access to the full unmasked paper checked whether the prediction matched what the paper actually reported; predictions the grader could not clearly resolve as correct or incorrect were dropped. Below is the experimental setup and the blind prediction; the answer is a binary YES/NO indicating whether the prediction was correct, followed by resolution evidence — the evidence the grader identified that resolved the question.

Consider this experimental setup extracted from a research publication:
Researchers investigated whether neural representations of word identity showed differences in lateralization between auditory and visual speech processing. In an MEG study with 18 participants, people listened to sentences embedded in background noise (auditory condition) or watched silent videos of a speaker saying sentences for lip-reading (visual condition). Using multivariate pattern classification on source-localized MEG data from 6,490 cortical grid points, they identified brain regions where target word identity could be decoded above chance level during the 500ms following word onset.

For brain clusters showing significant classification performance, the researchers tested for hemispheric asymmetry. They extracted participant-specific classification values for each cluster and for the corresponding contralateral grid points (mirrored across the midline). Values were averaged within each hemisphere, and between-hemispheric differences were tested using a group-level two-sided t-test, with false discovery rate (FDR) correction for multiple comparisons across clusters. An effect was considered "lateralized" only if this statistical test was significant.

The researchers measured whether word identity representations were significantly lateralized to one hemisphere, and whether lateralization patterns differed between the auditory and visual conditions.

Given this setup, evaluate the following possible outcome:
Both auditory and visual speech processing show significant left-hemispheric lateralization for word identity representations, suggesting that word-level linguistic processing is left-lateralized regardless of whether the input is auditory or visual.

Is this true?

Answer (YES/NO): NO